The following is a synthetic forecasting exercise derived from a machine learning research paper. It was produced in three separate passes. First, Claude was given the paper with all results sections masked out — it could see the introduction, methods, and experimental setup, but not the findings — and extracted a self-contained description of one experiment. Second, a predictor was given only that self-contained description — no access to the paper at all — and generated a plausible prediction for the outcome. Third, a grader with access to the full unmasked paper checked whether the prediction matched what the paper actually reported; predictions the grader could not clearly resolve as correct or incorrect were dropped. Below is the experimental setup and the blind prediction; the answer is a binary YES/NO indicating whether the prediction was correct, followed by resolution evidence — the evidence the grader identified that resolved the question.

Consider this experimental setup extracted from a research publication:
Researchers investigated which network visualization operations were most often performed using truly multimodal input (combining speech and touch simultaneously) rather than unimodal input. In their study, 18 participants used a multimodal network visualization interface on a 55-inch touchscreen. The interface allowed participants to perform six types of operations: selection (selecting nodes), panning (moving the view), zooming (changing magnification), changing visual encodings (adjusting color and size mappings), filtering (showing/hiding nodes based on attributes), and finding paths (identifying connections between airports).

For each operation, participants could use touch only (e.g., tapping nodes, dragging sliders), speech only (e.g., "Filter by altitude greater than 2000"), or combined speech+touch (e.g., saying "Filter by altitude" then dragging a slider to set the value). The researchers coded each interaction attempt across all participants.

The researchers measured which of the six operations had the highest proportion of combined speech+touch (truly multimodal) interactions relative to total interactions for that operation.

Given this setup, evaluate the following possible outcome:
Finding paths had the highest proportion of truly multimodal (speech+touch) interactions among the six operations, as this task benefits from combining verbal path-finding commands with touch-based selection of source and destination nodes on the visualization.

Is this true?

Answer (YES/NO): NO